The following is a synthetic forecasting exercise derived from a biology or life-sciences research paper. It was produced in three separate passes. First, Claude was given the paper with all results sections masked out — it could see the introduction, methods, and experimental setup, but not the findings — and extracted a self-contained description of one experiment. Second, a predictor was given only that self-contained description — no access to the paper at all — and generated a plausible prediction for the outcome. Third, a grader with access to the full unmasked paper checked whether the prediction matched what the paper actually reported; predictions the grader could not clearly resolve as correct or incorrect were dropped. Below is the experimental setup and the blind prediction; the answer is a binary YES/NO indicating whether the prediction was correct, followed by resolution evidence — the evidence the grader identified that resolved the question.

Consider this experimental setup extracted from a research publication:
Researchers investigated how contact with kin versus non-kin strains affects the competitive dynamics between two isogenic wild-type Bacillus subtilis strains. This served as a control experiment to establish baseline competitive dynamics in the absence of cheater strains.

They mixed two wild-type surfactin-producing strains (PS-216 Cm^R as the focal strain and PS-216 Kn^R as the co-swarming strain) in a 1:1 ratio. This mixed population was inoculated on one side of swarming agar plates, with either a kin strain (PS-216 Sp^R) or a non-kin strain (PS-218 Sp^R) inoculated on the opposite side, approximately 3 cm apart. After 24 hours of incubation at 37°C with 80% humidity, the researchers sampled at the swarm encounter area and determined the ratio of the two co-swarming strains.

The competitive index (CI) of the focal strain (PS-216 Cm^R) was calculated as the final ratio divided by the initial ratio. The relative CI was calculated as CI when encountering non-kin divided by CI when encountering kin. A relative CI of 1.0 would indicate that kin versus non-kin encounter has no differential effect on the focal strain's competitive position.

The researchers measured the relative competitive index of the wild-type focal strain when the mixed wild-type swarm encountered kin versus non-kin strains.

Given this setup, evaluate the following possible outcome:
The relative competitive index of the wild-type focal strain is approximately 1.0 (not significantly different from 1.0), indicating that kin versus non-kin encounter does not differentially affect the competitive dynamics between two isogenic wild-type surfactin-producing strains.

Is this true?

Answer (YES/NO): YES